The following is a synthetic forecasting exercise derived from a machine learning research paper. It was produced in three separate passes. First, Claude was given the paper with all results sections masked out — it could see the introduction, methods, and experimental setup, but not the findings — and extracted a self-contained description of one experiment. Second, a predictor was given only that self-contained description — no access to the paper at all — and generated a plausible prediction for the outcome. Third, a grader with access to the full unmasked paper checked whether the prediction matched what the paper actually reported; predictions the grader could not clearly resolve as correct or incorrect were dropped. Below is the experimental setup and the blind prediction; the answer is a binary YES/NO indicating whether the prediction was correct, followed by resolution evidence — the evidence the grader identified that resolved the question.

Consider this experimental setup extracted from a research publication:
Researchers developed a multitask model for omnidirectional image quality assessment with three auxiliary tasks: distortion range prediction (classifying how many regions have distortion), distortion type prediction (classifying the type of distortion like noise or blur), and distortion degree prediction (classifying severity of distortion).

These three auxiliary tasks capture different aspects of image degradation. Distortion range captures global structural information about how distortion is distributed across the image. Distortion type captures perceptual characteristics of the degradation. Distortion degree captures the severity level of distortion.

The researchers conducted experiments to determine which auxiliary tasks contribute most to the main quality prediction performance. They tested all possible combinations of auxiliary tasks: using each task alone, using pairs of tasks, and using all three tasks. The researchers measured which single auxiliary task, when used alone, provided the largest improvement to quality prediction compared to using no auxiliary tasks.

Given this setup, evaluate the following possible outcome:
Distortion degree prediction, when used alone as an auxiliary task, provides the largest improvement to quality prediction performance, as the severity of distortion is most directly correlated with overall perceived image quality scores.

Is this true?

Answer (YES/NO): NO